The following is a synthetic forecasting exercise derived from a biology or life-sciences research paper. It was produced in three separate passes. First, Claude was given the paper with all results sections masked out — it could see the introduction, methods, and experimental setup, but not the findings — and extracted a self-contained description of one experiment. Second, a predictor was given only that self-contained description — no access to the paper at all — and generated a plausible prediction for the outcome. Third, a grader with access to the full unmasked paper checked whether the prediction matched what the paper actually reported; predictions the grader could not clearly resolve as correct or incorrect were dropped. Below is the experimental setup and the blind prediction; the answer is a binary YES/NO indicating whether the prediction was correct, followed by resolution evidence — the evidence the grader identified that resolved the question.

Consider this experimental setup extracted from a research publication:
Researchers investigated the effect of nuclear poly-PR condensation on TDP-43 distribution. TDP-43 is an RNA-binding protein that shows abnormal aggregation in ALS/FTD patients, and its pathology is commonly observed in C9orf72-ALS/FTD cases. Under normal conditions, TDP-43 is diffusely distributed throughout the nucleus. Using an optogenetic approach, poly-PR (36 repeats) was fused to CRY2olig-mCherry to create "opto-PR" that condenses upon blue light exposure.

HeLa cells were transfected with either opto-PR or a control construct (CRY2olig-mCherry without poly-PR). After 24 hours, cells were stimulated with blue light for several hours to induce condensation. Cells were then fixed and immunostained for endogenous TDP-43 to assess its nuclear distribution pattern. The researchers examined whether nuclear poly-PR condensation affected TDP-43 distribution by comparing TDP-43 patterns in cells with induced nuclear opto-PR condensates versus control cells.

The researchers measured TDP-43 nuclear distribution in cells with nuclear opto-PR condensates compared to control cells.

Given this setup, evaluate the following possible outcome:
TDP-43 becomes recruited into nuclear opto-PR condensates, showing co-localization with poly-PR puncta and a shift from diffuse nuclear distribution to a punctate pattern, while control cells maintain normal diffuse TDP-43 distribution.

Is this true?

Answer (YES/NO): NO